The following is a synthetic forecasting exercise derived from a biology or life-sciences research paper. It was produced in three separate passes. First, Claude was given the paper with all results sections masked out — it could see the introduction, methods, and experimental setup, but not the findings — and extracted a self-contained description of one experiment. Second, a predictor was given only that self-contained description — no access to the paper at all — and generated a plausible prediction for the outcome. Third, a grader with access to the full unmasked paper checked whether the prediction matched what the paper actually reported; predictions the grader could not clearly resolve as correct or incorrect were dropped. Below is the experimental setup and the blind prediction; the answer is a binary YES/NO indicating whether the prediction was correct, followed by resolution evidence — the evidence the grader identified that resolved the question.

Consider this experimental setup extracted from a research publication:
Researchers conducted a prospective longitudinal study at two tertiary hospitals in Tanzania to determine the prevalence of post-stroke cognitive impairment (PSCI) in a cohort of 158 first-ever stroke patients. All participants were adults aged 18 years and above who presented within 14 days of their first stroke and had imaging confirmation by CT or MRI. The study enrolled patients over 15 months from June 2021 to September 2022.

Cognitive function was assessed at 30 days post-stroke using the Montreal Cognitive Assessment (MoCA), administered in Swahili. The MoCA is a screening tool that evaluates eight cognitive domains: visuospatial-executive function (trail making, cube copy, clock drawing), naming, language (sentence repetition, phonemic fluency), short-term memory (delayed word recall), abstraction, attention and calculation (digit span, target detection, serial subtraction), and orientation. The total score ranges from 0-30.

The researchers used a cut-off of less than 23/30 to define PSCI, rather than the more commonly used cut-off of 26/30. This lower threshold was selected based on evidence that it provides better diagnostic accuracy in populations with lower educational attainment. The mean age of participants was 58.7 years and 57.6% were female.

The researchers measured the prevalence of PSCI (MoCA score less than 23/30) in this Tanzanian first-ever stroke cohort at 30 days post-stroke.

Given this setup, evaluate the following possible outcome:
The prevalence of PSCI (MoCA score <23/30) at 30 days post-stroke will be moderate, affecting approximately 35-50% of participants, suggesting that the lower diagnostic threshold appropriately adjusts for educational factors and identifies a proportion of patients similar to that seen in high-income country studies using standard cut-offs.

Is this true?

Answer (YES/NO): NO